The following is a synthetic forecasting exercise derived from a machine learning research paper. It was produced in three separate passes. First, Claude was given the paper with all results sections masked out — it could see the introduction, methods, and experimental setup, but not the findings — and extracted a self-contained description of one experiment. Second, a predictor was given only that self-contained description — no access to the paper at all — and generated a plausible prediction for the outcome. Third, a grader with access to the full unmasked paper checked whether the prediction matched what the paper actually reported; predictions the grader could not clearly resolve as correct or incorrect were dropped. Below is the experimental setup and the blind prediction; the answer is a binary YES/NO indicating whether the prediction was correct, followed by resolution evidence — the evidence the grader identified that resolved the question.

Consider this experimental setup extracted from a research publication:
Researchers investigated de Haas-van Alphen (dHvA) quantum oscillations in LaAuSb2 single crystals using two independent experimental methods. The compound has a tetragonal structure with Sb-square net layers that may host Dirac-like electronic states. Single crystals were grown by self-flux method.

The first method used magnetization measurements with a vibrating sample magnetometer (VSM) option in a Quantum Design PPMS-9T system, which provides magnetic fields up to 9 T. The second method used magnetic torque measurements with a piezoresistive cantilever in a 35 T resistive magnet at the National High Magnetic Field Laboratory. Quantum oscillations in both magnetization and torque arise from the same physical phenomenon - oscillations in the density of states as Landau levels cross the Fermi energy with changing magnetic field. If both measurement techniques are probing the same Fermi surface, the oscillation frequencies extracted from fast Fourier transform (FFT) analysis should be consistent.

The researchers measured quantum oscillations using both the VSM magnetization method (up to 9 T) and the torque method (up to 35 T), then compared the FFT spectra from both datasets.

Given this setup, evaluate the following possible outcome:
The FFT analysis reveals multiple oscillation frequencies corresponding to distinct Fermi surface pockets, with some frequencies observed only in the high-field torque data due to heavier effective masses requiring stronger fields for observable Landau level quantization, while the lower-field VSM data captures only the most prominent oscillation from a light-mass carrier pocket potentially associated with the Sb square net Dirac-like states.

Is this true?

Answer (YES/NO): NO